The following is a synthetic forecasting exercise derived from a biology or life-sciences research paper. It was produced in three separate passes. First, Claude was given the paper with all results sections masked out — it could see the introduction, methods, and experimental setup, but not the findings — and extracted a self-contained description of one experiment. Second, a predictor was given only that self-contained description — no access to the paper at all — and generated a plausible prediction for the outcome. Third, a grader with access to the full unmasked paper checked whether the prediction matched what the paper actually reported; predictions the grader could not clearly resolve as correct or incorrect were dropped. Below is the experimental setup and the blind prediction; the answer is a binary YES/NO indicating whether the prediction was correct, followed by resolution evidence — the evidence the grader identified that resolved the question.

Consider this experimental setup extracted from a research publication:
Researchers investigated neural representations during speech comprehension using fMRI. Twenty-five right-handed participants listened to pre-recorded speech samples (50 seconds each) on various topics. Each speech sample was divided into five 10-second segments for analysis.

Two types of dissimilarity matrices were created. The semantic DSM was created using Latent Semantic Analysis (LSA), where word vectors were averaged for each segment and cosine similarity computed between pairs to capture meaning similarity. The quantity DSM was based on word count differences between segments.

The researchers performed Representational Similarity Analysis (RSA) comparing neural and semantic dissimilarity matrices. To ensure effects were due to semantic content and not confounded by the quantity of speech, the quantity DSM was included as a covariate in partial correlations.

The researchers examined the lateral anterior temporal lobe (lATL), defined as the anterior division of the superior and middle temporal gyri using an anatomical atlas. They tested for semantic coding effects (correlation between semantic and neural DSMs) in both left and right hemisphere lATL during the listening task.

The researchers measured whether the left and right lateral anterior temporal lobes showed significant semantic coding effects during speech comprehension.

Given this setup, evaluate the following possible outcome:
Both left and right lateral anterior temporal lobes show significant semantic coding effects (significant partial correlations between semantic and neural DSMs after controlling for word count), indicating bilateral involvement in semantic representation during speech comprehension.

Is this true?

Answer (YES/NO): YES